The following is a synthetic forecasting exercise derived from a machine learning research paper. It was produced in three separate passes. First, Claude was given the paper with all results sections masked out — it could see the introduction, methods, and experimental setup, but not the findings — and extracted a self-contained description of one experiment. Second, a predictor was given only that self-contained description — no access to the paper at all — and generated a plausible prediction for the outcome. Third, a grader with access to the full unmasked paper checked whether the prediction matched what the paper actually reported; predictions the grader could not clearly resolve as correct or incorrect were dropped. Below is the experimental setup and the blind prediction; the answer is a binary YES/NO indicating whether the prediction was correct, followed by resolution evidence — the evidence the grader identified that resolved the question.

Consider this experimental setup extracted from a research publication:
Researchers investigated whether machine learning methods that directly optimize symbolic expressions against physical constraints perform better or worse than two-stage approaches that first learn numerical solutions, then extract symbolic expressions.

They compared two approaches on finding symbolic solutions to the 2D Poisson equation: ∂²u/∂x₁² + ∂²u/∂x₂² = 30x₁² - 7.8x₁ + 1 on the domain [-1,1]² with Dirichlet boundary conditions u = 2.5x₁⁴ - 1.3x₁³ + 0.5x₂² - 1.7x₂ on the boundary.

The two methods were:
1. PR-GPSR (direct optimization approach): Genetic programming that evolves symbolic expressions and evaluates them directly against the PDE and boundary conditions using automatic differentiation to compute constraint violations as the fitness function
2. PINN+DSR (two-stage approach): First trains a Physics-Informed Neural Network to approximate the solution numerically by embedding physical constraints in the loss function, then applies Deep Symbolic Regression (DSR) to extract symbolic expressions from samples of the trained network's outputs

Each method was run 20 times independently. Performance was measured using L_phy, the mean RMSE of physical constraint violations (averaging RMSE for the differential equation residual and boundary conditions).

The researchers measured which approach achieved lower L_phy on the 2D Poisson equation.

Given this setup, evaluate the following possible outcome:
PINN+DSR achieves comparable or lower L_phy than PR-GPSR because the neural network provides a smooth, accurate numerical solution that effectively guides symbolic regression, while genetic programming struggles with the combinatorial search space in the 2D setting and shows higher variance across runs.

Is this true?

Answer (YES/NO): NO